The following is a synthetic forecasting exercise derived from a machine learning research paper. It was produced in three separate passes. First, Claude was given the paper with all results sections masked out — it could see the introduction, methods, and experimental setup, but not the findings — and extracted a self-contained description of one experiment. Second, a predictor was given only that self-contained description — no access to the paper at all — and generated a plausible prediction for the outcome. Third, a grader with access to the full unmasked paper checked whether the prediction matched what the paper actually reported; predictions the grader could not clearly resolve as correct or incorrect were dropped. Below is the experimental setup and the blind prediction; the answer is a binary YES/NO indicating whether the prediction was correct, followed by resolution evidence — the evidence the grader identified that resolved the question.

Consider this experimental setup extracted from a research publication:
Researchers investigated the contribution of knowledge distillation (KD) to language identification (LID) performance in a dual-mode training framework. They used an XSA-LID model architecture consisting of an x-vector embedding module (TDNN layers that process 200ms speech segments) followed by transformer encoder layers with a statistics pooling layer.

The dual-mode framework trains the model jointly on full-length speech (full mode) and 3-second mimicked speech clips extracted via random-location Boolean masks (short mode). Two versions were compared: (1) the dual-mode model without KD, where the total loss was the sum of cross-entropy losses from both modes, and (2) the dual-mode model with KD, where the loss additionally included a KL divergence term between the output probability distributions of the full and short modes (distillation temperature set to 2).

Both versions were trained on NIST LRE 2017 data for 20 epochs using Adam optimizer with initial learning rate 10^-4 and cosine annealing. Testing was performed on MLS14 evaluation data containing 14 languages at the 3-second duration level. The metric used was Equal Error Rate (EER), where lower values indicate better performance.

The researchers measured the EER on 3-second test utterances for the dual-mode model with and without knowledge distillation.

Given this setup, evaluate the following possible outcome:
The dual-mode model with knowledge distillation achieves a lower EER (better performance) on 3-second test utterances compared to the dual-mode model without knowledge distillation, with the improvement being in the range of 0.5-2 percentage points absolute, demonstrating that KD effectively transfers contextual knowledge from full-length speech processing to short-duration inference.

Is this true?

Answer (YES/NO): NO